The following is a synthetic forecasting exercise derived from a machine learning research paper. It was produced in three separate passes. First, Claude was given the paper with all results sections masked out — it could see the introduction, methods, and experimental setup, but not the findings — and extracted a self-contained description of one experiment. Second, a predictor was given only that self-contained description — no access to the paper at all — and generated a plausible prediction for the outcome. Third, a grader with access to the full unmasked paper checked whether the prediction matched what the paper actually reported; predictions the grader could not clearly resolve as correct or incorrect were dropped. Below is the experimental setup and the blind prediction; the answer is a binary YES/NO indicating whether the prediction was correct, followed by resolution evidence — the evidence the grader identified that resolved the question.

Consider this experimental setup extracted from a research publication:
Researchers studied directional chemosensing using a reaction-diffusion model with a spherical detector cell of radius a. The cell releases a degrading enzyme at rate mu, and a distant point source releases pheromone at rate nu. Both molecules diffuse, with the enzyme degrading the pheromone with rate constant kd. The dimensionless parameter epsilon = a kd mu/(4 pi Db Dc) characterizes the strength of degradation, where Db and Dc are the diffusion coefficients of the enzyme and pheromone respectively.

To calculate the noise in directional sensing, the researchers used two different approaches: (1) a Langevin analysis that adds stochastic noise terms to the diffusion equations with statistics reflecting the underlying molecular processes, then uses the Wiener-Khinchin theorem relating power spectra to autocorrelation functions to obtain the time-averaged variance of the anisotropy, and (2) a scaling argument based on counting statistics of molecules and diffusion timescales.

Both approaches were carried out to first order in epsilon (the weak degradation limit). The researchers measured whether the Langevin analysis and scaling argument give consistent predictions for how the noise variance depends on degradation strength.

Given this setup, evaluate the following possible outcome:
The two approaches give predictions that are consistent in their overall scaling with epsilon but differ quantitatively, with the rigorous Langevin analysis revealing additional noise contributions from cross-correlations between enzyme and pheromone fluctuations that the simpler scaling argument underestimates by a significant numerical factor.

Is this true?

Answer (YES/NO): NO